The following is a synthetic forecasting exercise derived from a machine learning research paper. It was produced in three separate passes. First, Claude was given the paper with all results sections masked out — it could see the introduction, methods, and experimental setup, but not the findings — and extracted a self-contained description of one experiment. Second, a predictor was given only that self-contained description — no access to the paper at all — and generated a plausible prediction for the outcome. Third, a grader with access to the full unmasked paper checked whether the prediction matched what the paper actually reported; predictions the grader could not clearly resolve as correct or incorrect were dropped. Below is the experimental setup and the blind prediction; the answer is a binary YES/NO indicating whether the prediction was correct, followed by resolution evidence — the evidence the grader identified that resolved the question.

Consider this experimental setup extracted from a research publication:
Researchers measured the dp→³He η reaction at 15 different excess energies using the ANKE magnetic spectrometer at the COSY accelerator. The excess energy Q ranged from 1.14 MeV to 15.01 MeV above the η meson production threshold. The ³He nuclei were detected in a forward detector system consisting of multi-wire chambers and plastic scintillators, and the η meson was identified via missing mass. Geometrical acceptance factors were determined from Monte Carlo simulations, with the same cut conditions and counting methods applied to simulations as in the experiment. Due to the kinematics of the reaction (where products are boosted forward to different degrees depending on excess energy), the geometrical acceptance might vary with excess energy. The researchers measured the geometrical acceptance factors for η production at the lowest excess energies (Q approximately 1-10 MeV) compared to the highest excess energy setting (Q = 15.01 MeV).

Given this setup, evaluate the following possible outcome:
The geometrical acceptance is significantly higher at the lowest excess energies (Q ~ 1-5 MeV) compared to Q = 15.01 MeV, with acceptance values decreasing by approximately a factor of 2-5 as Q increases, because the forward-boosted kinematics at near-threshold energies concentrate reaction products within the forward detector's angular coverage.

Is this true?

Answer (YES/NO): NO